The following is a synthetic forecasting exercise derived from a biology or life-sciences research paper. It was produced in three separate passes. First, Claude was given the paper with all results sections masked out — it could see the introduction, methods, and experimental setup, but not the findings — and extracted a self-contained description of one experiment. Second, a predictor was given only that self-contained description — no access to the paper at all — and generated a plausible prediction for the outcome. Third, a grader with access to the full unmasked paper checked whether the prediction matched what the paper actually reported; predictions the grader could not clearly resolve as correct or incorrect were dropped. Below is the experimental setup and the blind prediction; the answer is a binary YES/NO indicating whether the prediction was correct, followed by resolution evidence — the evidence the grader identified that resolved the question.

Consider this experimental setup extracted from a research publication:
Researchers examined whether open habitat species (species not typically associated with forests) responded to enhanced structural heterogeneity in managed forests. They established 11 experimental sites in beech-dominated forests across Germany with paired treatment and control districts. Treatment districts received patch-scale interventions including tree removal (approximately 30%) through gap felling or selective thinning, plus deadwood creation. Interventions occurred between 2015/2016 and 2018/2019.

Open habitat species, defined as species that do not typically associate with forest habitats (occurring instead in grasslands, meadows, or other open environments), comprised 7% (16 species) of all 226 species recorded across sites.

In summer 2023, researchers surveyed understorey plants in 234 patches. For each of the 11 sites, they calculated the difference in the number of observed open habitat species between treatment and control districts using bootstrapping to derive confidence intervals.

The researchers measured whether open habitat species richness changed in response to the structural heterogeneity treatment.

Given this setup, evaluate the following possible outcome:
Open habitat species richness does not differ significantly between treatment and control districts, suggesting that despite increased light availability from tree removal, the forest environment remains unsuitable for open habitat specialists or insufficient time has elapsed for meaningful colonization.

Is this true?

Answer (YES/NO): NO